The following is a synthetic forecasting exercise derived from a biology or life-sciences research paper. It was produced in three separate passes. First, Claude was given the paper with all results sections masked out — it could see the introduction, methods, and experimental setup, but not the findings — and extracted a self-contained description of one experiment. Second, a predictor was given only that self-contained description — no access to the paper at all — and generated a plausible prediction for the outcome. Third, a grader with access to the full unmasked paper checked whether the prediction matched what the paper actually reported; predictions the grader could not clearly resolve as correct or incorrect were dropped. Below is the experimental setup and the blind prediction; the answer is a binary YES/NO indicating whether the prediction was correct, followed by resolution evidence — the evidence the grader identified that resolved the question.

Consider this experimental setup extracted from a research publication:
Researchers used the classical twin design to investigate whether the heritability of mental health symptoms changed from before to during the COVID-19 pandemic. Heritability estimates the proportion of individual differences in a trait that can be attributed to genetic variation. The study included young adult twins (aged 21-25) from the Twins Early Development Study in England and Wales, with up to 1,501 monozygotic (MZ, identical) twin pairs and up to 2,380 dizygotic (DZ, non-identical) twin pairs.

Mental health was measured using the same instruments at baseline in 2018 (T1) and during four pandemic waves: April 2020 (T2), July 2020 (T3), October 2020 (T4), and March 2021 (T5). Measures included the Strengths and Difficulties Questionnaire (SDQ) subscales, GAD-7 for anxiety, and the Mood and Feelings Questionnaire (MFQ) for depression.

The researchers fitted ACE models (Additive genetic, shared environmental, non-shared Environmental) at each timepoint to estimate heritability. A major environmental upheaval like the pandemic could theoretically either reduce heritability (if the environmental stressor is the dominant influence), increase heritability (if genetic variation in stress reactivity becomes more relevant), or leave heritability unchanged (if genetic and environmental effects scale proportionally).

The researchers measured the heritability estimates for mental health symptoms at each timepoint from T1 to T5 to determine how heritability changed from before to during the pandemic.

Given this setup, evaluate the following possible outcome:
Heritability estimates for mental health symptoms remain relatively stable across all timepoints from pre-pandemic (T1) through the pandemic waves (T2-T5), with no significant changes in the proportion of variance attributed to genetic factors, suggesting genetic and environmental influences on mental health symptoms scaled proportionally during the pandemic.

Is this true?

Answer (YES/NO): YES